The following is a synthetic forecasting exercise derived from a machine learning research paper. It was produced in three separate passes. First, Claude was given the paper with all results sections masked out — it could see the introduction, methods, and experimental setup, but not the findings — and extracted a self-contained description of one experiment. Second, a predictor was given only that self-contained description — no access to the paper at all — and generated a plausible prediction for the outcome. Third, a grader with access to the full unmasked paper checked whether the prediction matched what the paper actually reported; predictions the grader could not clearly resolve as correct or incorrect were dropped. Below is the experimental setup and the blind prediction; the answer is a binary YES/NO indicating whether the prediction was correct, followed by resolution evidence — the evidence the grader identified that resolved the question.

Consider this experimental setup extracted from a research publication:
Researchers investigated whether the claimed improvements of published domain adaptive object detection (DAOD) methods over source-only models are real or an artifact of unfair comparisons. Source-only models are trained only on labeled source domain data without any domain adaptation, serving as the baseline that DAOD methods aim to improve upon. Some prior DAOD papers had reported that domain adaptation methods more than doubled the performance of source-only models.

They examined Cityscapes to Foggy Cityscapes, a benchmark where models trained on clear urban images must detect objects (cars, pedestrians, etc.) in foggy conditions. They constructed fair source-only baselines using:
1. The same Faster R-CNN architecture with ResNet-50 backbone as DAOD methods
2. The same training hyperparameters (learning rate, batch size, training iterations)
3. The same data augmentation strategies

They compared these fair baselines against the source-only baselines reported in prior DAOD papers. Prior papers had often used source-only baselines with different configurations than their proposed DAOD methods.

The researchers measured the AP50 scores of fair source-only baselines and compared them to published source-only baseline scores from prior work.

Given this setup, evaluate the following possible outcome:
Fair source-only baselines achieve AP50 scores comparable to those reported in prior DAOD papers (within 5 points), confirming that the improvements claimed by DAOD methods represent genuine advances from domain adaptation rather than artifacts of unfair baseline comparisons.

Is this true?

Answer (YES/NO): NO